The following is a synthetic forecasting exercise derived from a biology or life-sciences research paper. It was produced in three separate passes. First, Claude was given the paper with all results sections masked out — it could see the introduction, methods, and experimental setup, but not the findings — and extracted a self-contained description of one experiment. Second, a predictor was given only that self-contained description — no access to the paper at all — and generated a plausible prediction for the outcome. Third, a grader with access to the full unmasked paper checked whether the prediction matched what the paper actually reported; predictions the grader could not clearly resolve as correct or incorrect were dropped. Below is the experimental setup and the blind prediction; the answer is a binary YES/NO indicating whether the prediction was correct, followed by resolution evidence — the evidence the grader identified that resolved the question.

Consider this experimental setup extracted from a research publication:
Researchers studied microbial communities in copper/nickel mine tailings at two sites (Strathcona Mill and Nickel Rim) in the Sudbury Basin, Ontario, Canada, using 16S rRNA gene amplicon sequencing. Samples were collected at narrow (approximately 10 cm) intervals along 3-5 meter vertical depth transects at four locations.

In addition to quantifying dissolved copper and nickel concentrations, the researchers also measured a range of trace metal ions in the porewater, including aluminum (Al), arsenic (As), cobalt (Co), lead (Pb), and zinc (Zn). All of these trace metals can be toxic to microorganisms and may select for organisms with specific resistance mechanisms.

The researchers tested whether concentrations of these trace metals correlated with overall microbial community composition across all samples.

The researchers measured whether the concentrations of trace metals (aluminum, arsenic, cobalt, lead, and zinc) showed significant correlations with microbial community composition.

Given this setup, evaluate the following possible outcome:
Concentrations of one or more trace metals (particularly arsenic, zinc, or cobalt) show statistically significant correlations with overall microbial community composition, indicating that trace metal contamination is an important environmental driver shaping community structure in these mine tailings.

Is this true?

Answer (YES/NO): NO